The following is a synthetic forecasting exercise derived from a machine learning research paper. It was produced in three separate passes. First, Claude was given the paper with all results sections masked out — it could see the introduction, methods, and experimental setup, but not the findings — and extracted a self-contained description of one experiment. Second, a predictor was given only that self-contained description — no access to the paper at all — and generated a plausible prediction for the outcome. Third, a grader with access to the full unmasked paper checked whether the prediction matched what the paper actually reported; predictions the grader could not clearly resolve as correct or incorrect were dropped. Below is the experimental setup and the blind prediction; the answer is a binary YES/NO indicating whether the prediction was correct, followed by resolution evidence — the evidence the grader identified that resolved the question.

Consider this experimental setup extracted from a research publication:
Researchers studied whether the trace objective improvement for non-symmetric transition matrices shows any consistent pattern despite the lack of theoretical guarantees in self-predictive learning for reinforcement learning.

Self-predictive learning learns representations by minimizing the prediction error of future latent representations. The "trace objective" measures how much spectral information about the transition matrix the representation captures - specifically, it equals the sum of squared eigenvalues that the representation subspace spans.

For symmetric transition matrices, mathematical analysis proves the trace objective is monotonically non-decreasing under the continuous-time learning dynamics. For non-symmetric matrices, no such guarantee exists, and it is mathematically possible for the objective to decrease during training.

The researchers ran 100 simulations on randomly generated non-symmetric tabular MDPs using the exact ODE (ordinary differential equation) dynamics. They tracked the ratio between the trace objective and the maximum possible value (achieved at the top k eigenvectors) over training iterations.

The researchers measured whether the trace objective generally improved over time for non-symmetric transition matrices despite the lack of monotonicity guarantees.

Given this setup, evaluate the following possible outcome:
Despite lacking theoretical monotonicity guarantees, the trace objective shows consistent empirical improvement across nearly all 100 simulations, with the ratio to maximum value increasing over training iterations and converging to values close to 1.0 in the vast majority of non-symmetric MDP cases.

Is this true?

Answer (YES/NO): NO